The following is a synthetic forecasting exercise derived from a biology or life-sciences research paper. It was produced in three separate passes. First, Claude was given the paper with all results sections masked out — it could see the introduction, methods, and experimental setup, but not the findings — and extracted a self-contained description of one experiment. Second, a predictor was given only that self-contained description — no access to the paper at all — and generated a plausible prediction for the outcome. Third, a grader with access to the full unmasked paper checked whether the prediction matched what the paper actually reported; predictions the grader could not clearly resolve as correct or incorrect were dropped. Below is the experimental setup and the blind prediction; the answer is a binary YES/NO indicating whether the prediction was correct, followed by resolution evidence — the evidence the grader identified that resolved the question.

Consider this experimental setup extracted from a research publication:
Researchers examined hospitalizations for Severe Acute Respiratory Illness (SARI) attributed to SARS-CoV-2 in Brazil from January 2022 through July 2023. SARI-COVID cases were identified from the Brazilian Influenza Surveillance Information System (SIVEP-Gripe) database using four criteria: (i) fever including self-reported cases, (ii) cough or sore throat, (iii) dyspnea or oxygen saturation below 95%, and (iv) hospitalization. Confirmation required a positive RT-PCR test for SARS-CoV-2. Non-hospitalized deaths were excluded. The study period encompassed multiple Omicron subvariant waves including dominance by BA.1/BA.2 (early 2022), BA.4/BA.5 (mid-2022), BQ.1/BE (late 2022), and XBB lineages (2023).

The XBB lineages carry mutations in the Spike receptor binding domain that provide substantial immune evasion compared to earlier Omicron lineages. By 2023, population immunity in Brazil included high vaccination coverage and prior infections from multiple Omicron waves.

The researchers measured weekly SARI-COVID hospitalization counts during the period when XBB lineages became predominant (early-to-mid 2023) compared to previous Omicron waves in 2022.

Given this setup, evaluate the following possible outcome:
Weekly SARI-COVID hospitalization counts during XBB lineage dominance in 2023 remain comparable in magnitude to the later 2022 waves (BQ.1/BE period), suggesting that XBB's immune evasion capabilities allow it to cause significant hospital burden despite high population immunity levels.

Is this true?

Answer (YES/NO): NO